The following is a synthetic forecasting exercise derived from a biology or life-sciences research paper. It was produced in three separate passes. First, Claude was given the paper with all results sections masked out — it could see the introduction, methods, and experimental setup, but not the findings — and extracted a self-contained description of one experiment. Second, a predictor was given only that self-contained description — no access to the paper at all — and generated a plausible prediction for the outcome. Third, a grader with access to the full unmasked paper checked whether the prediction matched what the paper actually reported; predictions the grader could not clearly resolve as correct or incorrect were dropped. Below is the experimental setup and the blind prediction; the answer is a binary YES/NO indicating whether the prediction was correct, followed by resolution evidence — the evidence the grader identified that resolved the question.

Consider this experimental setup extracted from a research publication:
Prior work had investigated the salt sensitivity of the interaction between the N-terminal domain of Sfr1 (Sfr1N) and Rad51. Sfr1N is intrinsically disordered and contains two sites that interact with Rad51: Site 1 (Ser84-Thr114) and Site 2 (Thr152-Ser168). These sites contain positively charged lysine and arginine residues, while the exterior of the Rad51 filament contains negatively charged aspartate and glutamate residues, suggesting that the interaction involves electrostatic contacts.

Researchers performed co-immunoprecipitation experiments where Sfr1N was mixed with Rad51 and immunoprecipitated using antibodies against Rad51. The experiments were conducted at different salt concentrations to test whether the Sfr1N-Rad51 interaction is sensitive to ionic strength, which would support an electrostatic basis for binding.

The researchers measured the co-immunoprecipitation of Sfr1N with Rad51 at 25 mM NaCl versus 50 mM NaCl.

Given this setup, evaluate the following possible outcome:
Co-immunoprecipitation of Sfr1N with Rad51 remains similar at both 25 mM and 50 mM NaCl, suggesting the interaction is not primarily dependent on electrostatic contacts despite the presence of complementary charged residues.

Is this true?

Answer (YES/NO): NO